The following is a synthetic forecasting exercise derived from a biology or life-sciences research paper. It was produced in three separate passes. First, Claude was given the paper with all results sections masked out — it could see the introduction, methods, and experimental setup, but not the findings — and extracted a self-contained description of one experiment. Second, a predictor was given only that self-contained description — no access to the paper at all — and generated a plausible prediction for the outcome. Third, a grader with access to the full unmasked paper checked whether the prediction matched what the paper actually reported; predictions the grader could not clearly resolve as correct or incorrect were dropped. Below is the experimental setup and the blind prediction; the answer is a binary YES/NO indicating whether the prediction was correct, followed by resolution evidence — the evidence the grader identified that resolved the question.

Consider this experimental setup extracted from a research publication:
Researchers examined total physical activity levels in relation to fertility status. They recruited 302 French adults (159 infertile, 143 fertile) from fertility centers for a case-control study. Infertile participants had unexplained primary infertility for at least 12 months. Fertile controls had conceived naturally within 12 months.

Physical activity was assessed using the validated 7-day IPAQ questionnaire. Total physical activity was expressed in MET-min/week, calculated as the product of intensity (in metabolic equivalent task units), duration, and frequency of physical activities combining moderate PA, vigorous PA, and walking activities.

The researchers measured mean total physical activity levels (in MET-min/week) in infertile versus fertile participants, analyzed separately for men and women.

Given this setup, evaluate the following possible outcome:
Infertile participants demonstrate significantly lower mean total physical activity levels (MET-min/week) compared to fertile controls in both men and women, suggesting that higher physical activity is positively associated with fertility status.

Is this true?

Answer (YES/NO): NO